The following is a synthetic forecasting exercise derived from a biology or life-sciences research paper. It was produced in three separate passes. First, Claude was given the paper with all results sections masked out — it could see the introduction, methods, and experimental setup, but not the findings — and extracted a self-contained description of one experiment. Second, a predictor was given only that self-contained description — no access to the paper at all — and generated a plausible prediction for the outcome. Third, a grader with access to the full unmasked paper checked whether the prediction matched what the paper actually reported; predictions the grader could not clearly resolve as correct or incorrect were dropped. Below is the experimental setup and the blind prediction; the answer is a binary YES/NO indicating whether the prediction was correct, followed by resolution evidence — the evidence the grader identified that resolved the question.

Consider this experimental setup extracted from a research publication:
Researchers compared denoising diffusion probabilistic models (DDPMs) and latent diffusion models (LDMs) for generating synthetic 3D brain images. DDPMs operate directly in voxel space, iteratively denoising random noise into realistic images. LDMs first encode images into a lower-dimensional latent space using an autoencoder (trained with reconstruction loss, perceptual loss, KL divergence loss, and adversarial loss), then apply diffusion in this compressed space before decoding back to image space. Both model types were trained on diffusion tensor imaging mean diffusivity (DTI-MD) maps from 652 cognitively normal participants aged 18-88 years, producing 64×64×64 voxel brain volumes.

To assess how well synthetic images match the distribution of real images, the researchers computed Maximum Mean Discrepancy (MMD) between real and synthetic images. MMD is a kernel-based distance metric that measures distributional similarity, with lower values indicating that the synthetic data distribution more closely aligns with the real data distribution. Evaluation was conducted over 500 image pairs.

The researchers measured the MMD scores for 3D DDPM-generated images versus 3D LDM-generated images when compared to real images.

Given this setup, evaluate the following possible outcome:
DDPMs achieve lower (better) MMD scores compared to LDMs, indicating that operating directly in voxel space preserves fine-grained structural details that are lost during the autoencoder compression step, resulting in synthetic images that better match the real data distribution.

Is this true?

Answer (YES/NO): NO